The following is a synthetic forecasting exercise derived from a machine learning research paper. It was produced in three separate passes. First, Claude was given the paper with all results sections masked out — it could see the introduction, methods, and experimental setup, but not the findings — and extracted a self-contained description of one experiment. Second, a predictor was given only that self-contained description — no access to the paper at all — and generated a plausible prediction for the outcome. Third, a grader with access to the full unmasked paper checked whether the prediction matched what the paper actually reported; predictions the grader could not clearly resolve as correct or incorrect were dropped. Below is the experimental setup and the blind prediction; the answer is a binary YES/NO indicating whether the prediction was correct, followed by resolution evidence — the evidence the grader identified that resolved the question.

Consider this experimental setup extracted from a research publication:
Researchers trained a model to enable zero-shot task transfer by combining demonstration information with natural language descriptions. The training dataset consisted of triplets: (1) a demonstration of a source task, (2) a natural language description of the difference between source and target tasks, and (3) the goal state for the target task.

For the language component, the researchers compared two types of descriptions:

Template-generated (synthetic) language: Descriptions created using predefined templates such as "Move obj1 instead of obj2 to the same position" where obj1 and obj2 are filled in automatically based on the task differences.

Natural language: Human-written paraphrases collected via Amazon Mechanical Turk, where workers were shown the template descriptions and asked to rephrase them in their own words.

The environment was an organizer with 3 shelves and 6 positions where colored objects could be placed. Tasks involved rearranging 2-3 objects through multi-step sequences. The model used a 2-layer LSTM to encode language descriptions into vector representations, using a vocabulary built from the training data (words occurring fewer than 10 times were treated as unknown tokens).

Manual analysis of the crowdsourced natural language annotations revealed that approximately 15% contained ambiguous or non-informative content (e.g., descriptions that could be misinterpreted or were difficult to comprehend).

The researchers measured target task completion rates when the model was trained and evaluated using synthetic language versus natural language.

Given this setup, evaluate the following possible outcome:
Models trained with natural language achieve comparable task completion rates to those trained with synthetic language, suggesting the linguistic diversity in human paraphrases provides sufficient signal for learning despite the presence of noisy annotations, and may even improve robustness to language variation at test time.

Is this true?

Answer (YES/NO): NO